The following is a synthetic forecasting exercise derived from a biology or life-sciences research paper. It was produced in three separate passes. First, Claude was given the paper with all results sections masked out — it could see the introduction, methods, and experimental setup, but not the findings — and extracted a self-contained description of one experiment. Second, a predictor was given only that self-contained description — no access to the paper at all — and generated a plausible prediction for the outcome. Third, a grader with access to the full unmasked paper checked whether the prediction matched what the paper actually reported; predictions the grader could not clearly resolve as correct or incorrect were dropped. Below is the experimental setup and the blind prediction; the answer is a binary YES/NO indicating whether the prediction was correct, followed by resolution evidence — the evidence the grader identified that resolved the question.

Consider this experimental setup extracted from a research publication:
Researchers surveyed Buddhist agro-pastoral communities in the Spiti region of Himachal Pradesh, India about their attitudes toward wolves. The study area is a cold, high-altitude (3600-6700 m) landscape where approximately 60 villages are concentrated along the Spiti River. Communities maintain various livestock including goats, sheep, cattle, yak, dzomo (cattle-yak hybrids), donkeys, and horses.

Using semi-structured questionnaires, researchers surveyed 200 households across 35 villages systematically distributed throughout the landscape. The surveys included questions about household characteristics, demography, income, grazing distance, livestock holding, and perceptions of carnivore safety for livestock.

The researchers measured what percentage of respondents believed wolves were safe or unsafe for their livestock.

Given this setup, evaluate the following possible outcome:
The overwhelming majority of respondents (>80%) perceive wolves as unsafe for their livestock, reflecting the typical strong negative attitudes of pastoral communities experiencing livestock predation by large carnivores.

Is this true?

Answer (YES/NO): YES